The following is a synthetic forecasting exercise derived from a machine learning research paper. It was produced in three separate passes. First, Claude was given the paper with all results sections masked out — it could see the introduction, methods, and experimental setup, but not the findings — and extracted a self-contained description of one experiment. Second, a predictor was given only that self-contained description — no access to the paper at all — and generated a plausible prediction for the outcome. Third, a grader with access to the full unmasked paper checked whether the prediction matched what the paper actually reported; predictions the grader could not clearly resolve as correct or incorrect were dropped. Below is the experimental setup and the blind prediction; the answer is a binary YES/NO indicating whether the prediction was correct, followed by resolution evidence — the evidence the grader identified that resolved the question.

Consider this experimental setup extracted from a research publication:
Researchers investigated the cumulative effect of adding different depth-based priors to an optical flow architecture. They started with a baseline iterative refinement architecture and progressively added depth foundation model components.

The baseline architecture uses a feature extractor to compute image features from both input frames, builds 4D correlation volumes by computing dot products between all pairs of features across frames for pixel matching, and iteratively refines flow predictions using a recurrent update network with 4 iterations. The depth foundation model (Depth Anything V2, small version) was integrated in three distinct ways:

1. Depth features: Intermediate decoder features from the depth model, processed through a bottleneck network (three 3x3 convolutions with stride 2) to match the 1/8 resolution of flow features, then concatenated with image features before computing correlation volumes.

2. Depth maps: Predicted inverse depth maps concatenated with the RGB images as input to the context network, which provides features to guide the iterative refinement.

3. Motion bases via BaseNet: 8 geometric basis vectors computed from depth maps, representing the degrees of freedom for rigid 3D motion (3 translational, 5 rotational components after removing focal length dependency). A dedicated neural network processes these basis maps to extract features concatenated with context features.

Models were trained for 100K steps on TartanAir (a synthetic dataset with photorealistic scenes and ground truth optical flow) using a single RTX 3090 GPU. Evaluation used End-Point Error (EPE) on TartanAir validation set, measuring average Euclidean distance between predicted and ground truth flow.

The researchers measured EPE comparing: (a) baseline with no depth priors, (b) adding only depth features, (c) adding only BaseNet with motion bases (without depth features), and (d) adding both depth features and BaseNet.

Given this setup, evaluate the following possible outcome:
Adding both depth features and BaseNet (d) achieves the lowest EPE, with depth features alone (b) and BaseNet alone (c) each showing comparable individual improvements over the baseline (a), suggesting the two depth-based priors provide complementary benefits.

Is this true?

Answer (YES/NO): NO